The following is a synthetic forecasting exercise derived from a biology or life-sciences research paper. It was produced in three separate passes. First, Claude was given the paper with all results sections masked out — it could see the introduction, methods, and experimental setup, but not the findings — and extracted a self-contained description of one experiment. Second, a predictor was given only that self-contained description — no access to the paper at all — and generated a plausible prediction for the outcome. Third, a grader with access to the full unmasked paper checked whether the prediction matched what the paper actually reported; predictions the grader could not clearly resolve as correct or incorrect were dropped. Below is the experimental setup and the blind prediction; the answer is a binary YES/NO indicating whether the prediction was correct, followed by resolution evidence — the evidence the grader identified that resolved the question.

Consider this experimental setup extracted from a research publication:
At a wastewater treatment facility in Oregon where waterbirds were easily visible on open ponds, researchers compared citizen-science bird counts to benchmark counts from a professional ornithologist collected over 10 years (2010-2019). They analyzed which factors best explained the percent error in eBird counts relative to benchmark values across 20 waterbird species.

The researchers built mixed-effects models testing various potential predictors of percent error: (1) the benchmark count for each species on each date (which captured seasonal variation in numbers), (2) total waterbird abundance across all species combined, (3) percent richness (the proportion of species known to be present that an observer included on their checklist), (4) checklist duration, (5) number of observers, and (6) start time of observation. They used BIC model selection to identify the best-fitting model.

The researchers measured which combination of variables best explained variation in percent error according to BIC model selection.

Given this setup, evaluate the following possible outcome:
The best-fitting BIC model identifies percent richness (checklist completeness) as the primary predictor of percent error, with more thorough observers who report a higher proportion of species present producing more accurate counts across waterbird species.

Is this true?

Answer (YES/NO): NO